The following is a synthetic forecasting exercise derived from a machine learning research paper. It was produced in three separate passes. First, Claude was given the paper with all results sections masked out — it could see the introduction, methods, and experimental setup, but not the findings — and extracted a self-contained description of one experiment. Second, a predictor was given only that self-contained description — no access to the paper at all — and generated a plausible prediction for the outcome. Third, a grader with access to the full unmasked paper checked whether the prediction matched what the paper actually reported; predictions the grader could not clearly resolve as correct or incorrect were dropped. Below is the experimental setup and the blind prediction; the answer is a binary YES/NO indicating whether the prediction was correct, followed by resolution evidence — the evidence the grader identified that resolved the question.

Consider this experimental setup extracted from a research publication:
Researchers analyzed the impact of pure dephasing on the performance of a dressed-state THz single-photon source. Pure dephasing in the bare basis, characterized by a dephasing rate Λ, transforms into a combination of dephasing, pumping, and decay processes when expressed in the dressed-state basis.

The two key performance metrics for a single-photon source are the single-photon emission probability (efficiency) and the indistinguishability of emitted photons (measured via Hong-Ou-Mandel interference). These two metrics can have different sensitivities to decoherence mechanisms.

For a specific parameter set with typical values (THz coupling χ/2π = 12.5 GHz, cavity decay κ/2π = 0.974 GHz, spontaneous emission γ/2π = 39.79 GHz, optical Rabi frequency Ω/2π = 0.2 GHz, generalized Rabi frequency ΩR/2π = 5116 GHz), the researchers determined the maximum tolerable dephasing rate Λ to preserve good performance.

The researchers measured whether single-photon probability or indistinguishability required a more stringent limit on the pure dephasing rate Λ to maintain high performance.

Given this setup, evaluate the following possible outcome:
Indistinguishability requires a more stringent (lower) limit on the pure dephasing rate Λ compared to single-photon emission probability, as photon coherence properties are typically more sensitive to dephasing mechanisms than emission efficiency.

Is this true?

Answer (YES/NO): YES